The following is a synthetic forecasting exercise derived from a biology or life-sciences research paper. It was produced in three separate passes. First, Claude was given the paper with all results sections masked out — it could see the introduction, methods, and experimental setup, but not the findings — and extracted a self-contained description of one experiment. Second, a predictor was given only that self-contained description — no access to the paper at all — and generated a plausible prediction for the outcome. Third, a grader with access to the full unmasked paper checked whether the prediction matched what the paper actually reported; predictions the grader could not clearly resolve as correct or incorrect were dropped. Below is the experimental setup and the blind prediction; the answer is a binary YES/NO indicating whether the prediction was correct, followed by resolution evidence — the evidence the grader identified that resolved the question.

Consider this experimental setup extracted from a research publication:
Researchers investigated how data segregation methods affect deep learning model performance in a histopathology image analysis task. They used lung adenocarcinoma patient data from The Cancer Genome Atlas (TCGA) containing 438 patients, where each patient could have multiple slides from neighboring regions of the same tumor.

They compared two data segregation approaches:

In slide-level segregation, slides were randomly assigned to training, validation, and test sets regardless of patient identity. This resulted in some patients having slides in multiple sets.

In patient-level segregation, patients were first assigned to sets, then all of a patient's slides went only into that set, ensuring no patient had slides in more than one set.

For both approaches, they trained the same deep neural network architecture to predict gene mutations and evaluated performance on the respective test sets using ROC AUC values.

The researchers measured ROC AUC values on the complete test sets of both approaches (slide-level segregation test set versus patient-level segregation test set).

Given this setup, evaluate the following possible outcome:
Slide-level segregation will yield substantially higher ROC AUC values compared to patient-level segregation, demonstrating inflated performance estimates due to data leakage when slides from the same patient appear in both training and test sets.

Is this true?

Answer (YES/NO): YES